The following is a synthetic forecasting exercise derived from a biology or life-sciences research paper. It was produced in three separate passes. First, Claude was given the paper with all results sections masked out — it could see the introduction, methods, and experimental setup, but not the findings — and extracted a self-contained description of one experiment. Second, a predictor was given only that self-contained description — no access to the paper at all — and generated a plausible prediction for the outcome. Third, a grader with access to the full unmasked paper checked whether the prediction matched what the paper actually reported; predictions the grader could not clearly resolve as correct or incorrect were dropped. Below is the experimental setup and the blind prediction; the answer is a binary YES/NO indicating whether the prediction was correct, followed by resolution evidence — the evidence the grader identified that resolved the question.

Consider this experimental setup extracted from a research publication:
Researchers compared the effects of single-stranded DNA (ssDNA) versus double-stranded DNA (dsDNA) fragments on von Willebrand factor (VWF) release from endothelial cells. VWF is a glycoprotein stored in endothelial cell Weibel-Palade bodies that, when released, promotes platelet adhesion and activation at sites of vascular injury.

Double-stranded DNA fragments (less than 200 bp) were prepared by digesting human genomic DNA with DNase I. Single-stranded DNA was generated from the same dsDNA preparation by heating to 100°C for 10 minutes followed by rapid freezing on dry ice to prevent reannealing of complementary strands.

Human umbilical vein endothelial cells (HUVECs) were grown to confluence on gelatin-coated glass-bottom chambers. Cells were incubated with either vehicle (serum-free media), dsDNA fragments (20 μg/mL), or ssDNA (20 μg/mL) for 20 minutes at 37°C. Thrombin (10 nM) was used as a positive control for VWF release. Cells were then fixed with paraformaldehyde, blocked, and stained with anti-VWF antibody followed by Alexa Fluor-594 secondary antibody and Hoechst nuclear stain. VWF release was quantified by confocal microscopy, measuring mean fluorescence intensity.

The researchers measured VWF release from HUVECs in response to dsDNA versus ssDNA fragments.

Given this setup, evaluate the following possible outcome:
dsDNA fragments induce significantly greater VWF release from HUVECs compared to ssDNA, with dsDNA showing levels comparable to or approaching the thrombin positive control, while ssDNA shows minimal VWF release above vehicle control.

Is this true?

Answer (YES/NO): NO